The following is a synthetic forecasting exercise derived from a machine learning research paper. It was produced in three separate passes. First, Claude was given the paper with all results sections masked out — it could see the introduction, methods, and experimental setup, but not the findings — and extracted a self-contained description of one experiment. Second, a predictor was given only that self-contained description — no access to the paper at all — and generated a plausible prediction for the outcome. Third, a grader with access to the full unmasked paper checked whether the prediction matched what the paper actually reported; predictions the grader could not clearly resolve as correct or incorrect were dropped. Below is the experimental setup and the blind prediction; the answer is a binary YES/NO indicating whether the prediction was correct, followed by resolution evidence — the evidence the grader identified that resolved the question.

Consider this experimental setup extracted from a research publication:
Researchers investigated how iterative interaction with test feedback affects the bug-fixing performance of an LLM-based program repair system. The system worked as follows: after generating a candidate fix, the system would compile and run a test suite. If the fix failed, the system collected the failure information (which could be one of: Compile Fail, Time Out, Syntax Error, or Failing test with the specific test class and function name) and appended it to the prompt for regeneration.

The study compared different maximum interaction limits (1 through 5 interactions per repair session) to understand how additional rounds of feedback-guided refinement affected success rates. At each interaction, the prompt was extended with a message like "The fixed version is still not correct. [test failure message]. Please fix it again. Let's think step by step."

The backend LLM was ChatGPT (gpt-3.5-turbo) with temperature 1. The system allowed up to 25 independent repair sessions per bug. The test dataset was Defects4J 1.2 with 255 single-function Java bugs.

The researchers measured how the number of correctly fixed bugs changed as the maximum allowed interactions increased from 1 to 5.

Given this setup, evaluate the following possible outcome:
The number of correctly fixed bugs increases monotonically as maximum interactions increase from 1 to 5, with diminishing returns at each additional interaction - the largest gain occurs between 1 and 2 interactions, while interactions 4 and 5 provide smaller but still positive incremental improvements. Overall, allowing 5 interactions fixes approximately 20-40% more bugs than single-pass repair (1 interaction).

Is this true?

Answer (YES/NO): YES